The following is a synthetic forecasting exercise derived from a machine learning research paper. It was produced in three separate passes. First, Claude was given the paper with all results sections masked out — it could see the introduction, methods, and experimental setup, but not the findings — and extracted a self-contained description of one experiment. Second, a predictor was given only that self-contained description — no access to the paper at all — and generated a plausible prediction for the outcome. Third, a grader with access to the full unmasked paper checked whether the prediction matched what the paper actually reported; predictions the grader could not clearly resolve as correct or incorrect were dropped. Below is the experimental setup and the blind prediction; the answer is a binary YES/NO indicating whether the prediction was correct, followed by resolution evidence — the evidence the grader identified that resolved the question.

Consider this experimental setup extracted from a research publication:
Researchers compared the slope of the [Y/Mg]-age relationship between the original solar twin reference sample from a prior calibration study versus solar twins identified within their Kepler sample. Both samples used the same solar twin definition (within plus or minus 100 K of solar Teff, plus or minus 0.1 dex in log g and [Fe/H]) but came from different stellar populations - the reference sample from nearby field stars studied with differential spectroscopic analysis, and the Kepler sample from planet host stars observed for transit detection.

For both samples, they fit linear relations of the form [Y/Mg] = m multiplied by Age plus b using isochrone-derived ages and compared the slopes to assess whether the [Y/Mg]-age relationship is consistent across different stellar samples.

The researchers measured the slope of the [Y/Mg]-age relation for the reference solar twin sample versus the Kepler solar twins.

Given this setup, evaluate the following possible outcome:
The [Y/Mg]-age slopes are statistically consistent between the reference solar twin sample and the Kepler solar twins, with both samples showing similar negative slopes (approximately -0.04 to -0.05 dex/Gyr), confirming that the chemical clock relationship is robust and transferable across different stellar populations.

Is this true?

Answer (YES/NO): NO